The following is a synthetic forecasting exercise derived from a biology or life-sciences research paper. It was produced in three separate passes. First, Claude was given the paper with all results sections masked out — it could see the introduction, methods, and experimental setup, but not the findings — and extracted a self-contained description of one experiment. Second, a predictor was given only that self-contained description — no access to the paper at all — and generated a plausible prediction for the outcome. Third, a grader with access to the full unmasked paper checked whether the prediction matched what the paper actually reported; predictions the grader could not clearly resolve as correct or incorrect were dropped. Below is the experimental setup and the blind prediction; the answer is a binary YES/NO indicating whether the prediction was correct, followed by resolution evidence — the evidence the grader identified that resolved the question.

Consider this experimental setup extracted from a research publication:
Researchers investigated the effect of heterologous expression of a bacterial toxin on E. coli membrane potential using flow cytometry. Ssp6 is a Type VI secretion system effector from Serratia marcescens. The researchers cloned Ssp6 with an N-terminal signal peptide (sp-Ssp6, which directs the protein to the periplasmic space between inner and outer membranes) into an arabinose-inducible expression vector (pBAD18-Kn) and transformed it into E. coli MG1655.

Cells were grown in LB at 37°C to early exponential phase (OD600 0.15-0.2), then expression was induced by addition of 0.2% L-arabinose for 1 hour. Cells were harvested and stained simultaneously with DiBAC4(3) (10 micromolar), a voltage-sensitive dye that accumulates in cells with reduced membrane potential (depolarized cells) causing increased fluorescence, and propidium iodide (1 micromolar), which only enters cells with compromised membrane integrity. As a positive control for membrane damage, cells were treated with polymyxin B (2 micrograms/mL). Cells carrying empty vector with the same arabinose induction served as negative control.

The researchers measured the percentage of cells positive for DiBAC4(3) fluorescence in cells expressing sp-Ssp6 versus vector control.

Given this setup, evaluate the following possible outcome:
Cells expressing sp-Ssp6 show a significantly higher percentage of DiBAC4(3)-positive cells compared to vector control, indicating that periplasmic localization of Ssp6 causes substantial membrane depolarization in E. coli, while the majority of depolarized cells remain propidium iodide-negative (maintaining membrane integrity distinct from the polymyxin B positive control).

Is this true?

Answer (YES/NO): YES